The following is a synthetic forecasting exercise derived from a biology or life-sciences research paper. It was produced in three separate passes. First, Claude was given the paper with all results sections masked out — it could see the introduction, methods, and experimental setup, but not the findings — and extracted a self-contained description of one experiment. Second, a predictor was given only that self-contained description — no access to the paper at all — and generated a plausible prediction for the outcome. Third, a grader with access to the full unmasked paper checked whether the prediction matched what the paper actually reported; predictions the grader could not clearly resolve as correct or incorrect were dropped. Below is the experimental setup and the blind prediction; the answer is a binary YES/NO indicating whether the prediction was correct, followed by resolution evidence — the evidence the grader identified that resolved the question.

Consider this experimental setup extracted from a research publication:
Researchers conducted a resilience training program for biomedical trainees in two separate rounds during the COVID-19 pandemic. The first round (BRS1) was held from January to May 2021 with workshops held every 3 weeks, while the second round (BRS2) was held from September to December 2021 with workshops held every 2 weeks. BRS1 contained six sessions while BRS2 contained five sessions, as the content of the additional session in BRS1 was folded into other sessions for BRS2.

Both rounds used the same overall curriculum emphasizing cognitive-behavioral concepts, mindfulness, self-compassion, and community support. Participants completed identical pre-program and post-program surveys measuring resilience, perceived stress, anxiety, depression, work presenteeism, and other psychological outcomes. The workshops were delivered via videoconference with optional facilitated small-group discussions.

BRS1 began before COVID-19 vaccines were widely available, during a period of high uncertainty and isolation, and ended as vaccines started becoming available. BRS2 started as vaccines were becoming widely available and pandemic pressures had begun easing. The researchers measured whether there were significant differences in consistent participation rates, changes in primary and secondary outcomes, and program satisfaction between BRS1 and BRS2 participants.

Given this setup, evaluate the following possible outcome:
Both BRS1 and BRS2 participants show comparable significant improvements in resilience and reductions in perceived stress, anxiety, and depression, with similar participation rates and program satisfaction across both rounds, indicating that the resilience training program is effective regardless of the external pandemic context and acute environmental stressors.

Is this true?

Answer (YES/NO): YES